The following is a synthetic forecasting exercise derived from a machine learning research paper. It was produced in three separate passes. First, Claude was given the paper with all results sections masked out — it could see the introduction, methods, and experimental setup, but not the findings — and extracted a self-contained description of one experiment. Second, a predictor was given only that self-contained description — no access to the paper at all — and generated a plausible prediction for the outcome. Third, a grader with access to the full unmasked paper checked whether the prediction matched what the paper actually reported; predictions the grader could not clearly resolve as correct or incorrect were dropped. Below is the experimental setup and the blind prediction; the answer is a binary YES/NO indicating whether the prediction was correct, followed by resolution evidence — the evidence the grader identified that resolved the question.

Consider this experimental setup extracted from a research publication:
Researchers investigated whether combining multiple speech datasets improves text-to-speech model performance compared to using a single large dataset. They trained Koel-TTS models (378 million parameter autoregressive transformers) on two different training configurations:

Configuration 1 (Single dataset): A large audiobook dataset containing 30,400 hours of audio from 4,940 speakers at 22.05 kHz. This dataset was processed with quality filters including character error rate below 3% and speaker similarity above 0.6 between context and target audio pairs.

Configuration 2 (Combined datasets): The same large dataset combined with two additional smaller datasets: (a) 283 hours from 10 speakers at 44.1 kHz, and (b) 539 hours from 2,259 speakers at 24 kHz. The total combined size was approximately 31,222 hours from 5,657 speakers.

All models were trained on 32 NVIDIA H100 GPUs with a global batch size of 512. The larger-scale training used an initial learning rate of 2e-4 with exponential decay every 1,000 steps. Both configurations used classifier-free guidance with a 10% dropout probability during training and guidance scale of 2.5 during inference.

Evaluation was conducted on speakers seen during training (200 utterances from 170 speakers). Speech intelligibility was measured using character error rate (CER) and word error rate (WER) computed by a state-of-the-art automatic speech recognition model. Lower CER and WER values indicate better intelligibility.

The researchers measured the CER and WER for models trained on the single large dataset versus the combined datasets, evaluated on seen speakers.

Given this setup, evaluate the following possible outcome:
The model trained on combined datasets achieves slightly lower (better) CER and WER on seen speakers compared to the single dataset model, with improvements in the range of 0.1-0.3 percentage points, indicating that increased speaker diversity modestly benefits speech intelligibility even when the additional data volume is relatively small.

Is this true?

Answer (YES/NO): NO